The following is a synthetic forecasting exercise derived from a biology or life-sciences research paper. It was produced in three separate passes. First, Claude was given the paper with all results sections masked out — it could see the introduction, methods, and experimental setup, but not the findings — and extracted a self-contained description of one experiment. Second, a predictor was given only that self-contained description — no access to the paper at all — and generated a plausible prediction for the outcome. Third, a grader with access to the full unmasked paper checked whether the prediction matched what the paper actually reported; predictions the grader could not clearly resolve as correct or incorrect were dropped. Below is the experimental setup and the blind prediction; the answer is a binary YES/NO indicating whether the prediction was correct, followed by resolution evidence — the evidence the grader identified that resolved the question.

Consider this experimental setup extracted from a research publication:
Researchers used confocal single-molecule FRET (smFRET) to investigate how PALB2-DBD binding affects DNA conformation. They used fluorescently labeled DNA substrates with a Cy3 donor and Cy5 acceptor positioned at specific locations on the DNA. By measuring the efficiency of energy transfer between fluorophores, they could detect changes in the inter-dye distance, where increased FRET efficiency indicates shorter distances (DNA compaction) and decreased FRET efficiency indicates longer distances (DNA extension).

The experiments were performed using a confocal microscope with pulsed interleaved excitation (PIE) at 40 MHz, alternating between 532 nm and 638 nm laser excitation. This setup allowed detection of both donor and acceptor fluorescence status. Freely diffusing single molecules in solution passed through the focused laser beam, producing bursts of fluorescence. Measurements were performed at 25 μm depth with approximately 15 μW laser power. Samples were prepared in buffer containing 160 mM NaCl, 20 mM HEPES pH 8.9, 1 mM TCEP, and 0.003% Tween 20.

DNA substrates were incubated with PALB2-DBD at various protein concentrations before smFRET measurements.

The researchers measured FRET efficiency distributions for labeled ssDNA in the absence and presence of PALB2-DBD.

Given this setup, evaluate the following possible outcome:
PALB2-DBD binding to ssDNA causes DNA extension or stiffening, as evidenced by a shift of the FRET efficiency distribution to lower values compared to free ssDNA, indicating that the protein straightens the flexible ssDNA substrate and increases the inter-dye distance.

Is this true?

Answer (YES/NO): NO